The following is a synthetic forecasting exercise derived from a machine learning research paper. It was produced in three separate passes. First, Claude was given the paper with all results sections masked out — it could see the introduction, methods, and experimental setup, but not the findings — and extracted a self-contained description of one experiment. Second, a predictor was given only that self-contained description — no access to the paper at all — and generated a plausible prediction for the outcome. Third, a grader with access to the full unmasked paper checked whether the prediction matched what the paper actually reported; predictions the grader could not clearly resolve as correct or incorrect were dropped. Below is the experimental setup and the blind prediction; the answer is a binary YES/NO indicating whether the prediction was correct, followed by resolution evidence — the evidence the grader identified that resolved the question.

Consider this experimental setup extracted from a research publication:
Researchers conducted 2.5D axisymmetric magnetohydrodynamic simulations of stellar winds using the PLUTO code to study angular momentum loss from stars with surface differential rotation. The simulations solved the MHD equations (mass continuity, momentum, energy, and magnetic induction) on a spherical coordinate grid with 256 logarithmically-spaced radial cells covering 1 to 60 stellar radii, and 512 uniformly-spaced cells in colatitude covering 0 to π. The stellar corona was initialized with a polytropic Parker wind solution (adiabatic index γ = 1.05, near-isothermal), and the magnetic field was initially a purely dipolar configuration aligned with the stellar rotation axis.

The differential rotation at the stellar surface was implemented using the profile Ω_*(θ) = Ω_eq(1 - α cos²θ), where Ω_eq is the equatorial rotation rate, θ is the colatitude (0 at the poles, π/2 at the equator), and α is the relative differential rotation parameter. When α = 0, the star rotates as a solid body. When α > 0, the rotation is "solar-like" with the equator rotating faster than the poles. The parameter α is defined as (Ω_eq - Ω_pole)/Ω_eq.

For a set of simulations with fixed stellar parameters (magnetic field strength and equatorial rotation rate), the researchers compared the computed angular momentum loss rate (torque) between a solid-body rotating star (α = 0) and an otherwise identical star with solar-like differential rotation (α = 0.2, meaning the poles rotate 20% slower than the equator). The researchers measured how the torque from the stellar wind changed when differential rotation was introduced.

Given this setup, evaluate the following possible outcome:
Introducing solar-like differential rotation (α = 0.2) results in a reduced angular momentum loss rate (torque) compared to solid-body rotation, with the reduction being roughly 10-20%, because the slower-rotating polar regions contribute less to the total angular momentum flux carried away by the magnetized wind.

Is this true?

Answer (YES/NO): YES